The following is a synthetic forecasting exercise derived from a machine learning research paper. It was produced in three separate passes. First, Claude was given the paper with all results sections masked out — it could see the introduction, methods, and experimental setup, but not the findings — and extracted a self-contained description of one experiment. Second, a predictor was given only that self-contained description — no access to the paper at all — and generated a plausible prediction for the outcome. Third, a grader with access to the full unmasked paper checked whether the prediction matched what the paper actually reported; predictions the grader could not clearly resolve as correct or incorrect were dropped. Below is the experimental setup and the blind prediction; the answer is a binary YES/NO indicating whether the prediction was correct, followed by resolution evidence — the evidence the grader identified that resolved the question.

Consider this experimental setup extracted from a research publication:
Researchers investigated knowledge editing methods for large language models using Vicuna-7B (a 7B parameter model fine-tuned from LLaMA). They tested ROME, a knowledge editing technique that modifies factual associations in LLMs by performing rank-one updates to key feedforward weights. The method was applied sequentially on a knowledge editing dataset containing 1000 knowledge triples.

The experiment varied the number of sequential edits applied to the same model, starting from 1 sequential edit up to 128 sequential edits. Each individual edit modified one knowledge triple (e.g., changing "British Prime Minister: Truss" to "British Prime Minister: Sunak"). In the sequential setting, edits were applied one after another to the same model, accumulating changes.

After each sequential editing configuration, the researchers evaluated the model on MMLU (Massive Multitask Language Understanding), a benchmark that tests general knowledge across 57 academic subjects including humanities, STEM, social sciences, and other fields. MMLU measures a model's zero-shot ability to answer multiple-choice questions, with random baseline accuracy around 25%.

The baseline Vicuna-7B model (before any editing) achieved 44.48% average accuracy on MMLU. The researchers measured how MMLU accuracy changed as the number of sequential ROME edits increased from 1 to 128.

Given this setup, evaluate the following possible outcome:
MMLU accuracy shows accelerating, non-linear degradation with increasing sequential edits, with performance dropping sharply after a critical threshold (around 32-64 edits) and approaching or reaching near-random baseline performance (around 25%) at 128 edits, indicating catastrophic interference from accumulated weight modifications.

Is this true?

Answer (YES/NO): YES